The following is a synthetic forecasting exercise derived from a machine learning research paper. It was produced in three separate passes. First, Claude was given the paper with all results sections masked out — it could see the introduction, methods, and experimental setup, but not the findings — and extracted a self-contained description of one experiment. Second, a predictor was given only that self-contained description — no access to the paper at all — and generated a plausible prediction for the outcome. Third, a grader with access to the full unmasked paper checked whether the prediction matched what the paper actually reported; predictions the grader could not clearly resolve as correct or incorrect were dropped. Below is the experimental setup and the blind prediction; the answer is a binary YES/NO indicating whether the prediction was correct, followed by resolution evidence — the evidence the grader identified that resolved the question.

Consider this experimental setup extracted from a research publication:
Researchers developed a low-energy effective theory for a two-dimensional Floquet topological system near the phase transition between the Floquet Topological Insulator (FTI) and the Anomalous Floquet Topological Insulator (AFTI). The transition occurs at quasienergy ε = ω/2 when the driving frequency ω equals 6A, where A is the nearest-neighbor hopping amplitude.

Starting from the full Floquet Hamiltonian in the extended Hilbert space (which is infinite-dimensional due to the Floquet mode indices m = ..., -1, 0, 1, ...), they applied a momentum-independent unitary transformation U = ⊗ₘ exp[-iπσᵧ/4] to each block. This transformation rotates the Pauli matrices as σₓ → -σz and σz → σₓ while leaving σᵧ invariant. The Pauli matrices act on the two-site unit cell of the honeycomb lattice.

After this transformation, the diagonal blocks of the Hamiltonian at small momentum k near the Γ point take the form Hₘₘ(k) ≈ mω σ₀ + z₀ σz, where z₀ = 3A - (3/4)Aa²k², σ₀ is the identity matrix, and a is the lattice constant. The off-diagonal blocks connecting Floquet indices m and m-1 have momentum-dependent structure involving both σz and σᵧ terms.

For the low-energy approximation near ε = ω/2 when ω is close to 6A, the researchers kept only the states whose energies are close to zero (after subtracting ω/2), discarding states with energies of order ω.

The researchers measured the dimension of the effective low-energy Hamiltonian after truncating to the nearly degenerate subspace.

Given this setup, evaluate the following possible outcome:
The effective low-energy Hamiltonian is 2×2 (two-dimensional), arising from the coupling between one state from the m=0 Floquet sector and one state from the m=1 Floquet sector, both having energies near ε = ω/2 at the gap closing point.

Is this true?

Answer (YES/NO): YES